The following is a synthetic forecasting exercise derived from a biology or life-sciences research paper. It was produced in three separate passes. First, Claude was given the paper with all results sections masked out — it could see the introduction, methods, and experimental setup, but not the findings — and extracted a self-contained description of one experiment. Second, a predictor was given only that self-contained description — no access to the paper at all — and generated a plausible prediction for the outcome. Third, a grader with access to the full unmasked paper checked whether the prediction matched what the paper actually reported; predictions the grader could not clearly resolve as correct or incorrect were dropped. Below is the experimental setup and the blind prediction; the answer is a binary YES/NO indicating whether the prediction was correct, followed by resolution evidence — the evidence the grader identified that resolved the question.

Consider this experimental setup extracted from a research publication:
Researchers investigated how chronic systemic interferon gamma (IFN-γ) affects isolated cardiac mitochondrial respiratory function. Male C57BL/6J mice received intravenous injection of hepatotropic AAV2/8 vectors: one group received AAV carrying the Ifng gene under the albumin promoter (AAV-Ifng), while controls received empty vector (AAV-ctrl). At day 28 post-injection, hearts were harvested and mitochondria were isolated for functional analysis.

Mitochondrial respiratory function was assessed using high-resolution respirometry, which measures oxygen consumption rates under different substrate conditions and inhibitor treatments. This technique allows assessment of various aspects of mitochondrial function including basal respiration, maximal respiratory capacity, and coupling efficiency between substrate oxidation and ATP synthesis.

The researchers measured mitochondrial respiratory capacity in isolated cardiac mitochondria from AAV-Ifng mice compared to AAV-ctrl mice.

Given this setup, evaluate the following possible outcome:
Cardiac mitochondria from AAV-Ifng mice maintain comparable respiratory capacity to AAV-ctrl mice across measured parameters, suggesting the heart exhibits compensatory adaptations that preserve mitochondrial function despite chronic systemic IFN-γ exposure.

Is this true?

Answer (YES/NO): NO